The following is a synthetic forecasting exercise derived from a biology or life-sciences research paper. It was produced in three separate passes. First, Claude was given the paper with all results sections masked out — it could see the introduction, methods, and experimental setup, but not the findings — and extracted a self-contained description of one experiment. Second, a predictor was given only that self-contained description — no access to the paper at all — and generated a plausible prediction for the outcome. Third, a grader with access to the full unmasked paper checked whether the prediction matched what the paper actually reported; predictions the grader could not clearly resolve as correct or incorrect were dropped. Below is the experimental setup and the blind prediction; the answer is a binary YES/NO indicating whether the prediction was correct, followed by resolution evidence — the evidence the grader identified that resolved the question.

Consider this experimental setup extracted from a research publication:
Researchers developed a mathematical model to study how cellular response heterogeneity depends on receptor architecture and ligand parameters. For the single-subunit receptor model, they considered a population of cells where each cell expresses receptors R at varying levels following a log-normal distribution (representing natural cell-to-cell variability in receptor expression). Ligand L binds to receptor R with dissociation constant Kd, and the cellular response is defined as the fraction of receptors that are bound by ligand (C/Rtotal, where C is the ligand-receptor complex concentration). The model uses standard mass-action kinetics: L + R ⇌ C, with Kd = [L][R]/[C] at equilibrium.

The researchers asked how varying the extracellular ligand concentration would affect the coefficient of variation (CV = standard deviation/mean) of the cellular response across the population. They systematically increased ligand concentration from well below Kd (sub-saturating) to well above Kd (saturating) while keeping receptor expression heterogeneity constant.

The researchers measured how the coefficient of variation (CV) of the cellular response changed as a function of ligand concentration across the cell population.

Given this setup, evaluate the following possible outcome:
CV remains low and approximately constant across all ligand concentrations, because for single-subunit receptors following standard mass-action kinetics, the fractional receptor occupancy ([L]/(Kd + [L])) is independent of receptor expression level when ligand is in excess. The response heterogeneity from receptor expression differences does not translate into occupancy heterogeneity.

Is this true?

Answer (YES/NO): NO